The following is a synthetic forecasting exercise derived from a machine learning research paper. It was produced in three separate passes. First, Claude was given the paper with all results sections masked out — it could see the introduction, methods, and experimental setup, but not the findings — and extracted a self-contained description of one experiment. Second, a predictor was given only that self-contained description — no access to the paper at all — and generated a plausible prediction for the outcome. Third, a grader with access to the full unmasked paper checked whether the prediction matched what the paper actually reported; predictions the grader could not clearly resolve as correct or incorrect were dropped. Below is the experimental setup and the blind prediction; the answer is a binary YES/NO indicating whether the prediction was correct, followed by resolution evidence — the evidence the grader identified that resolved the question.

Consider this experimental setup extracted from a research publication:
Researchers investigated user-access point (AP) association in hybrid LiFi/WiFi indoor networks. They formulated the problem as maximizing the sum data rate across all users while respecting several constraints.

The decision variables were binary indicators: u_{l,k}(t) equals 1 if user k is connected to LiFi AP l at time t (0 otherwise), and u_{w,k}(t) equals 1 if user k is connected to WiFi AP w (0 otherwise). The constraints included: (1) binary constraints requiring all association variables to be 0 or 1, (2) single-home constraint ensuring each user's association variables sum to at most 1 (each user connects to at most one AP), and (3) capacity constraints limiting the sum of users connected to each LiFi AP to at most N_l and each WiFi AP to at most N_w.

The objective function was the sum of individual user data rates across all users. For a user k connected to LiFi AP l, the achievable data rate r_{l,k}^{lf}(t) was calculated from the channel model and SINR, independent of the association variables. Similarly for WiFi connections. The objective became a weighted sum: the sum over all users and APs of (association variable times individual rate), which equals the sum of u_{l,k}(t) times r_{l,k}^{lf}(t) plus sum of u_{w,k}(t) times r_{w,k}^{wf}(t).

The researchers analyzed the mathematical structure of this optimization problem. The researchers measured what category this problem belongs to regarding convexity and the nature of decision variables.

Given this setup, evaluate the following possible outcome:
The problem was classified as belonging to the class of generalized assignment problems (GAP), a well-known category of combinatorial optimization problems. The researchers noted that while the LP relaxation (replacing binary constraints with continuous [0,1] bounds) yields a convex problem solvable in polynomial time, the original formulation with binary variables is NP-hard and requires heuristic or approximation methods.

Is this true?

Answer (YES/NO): NO